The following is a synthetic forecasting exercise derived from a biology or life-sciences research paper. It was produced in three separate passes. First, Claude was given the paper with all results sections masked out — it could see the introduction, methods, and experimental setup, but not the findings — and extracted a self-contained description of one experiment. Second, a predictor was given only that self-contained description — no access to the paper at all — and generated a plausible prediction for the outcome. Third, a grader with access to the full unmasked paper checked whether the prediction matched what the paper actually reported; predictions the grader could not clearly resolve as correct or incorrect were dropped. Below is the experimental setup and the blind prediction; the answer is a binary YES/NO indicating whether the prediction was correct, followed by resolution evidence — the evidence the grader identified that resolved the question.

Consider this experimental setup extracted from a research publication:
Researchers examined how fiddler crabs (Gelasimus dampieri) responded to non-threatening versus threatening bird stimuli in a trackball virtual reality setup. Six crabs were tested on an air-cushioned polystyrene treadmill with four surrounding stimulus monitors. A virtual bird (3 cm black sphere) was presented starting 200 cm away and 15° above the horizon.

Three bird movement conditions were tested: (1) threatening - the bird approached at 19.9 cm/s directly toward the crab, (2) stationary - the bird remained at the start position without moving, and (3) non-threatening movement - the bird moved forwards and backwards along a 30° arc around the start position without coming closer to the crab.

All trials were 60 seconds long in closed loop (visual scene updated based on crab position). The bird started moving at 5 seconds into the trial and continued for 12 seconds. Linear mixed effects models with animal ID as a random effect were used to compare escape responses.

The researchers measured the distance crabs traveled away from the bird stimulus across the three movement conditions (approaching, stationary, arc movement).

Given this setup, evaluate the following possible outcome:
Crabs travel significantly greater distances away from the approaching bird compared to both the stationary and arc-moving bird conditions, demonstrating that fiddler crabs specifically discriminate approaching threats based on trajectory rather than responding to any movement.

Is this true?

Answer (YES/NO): YES